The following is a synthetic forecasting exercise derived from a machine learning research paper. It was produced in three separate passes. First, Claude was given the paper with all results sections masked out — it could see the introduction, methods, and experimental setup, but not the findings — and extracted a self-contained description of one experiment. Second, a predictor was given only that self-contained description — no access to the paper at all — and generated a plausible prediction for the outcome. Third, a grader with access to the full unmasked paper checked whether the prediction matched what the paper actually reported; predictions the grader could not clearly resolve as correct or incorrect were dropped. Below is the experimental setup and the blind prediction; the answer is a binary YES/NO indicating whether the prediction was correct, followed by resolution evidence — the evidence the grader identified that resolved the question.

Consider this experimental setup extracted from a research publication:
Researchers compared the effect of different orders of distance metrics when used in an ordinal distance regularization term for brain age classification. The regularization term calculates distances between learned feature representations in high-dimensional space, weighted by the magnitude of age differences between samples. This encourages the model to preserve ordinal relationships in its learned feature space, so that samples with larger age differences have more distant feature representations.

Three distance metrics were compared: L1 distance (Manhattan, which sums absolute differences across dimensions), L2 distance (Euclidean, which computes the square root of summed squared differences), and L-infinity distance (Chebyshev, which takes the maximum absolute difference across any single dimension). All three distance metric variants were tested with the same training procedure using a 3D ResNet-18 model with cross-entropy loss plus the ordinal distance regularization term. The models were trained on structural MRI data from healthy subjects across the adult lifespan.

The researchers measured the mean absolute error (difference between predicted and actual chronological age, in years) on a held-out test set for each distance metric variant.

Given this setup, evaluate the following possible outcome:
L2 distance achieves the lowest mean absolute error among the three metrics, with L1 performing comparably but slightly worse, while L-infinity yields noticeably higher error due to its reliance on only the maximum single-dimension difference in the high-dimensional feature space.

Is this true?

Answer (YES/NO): NO